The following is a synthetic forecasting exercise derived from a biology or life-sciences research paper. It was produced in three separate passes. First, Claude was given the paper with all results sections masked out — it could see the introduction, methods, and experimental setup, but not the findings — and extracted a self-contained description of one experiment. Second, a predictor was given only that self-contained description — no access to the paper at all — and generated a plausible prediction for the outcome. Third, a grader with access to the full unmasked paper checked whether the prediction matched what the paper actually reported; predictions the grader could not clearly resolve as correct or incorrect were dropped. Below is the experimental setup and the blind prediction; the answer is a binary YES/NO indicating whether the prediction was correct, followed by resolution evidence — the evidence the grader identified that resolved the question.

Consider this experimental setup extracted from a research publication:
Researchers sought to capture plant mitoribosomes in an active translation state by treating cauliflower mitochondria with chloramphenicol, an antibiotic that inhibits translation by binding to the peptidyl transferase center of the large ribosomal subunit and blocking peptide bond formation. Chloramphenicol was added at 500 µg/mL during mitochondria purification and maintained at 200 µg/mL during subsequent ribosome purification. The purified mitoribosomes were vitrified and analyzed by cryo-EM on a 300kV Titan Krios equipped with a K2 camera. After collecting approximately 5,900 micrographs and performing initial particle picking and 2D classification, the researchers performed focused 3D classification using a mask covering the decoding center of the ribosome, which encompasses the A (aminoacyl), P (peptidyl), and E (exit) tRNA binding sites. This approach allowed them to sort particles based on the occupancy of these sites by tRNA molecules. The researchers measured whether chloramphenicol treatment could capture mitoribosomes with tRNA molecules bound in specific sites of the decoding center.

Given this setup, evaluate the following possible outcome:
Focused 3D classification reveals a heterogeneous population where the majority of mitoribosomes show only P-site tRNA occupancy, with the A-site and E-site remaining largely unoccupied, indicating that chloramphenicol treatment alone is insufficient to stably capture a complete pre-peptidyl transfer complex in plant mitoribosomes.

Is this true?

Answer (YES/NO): NO